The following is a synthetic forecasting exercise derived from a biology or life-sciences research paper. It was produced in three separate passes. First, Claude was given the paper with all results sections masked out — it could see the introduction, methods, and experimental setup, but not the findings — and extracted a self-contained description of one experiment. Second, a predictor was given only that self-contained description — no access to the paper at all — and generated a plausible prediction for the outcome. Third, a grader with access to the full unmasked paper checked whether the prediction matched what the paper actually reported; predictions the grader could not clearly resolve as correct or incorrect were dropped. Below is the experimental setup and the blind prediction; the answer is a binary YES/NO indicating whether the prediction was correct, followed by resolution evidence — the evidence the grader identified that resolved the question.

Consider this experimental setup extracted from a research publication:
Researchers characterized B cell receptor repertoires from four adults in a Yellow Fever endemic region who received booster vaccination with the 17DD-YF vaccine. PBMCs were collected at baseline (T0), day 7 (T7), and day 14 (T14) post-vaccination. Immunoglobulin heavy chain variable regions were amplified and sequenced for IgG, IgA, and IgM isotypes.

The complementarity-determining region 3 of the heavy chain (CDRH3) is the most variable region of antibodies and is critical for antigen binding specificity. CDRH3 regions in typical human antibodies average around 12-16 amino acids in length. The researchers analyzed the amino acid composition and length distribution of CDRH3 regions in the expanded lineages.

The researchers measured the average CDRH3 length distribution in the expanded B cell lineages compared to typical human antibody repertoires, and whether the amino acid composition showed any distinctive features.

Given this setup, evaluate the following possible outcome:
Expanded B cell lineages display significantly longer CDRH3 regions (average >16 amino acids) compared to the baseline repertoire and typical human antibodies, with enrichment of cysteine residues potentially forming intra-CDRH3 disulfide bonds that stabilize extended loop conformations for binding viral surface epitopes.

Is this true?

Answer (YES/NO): NO